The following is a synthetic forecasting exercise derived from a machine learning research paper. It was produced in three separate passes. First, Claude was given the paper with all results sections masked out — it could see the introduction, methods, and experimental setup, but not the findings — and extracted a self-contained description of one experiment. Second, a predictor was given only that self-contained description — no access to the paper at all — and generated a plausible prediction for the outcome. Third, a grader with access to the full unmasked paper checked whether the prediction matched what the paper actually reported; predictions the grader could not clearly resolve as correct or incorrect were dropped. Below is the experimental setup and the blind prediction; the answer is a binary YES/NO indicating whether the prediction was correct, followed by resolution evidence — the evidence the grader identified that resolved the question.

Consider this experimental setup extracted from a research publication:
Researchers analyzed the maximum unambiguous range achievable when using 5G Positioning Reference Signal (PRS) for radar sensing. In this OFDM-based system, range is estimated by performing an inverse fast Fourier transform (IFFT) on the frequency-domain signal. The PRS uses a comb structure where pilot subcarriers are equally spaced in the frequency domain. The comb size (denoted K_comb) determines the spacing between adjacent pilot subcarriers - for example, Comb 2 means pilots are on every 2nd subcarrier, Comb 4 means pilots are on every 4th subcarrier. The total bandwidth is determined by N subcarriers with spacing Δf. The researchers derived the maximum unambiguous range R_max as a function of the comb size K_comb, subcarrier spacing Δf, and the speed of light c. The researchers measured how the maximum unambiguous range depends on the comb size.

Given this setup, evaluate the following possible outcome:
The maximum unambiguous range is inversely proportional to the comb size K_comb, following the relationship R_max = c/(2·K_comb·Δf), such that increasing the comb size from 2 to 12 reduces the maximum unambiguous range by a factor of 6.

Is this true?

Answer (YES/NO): YES